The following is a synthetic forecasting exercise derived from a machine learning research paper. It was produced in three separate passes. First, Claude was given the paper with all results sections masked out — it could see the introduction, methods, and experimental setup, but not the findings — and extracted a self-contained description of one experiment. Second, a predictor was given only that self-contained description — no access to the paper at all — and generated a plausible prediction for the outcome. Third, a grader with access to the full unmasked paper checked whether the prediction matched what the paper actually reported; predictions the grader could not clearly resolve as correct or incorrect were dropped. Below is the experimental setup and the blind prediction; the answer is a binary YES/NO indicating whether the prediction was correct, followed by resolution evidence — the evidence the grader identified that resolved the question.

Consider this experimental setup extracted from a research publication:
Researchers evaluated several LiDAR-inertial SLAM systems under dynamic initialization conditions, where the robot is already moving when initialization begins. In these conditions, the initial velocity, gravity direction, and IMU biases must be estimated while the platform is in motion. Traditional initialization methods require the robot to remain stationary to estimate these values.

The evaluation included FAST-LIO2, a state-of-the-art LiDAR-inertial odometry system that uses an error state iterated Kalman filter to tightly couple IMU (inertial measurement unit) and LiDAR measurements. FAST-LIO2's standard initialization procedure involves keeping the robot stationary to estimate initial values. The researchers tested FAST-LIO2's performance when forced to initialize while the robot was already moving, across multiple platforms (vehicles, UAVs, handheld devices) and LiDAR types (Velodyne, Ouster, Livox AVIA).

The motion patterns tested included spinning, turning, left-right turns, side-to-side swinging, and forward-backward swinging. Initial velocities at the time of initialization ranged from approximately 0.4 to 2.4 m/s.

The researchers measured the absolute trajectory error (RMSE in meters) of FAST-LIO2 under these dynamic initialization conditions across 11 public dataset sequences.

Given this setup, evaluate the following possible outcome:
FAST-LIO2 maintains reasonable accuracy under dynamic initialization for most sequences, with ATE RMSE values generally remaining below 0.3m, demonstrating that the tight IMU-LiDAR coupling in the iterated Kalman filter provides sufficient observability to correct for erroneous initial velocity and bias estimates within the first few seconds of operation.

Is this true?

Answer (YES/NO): NO